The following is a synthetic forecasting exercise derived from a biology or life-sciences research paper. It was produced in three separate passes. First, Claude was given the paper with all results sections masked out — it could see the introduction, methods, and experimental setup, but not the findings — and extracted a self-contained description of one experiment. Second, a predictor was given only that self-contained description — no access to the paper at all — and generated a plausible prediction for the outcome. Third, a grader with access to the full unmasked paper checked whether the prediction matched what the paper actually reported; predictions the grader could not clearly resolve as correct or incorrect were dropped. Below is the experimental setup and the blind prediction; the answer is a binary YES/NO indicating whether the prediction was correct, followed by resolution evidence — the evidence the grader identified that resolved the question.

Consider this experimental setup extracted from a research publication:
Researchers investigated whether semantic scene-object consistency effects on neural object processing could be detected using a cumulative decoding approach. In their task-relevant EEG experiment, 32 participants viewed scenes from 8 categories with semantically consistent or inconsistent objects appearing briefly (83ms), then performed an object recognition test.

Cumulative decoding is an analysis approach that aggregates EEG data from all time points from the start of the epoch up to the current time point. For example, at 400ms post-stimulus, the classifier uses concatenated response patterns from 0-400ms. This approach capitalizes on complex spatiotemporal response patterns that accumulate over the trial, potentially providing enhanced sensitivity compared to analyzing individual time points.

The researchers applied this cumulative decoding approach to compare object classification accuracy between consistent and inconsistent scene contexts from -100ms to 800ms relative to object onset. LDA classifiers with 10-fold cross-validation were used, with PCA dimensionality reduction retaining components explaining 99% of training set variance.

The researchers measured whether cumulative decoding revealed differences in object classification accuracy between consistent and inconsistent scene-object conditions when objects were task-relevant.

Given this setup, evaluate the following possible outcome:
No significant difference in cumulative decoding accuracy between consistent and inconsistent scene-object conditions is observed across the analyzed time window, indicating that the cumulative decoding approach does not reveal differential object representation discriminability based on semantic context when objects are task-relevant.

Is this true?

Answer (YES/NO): NO